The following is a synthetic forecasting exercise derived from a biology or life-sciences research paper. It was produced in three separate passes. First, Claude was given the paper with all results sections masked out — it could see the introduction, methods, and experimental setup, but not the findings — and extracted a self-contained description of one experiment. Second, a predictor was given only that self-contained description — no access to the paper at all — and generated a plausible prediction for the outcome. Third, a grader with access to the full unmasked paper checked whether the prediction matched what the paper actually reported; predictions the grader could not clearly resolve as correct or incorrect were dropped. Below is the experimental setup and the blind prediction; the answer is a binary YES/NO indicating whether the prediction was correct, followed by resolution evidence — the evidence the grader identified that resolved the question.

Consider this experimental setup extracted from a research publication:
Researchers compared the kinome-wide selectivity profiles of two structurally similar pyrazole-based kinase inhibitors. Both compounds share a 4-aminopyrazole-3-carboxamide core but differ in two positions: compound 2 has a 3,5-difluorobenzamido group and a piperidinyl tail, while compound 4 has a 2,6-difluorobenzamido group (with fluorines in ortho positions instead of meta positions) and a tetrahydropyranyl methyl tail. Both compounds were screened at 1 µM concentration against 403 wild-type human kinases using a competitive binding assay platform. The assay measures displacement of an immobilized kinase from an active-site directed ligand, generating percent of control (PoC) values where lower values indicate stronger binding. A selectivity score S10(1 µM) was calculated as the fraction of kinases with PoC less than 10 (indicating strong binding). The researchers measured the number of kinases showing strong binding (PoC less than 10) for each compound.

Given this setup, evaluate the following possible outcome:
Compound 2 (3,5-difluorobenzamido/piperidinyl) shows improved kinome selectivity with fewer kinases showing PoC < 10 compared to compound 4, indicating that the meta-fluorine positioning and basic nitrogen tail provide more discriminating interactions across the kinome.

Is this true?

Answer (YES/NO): YES